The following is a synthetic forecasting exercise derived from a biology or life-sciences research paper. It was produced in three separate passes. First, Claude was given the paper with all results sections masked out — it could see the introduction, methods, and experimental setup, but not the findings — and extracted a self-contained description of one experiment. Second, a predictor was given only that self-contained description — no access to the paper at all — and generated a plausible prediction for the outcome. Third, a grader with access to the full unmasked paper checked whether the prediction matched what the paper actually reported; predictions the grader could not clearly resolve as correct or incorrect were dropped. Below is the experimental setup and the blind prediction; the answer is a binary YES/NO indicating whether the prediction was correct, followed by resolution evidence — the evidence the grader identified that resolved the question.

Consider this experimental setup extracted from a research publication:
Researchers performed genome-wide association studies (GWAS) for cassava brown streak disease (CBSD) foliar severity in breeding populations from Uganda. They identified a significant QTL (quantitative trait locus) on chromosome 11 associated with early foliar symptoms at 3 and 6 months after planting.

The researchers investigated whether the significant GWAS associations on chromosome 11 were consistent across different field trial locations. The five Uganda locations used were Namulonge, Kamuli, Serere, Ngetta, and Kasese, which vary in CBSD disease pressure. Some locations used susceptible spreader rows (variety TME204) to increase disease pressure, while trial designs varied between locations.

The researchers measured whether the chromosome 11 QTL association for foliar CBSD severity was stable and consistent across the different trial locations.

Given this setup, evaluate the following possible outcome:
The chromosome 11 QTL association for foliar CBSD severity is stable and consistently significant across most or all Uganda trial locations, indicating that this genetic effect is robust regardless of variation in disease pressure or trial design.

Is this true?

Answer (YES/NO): NO